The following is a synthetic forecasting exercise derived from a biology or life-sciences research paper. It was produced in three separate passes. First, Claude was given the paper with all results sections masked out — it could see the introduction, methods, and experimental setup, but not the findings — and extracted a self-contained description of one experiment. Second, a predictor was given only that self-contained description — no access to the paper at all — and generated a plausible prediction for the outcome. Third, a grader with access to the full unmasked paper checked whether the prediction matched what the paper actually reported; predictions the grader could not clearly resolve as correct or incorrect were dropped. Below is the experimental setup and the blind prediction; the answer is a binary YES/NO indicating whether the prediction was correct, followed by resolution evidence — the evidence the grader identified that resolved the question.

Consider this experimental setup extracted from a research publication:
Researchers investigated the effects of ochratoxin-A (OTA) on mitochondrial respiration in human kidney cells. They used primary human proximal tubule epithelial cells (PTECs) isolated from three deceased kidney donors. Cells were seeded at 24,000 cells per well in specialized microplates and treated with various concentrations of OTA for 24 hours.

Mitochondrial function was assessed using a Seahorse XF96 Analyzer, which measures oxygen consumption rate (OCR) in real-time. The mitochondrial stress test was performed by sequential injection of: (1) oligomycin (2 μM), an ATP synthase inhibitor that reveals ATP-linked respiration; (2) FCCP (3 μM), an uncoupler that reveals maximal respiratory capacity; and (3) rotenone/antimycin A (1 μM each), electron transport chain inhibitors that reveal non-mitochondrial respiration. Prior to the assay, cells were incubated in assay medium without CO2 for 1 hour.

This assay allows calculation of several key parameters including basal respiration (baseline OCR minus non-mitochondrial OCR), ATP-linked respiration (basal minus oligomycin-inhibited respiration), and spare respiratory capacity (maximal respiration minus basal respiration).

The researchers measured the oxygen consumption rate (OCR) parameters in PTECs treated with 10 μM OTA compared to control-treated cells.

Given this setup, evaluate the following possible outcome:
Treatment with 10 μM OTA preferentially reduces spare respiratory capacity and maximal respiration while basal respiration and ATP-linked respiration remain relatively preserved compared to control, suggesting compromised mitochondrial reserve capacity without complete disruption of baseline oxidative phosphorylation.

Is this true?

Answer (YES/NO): NO